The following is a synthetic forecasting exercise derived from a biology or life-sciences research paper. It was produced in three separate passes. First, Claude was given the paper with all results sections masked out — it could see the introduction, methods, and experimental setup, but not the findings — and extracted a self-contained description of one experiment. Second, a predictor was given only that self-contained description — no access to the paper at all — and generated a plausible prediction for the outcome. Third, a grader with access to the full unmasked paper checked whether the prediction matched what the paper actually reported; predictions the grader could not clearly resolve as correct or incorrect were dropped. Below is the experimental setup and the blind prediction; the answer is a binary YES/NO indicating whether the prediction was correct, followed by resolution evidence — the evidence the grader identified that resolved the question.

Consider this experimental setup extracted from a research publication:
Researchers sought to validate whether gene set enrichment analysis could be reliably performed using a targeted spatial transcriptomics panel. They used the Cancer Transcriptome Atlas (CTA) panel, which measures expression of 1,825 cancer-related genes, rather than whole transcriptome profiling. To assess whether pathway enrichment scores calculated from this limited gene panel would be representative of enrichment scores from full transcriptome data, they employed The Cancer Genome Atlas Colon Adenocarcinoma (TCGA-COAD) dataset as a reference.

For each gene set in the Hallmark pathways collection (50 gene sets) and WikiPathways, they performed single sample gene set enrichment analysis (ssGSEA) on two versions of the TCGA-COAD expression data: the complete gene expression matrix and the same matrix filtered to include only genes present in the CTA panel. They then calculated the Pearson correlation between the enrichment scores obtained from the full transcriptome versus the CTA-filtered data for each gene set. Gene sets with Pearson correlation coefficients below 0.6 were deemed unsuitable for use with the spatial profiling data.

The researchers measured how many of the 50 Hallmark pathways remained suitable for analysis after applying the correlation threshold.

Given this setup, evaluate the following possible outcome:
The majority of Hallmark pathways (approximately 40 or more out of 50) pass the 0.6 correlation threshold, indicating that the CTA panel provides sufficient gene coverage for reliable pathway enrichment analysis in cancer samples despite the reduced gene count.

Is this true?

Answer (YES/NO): NO